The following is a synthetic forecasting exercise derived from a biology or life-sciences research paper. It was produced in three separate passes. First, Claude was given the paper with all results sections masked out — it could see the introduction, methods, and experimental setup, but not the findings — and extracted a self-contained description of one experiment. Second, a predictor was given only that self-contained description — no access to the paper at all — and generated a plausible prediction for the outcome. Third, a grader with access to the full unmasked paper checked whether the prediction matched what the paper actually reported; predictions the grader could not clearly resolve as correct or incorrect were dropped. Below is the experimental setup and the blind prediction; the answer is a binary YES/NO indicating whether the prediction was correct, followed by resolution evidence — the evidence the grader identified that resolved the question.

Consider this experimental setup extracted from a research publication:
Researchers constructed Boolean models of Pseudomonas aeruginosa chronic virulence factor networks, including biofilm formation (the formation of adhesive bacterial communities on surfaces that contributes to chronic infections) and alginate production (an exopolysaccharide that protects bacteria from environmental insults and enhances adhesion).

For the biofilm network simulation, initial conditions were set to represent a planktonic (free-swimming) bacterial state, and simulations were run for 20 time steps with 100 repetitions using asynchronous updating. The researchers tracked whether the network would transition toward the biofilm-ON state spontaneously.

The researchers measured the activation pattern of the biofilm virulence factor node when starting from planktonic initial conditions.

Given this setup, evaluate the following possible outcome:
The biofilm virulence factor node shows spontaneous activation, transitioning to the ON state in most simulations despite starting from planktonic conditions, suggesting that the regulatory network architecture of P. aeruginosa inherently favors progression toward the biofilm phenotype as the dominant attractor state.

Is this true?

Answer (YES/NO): NO